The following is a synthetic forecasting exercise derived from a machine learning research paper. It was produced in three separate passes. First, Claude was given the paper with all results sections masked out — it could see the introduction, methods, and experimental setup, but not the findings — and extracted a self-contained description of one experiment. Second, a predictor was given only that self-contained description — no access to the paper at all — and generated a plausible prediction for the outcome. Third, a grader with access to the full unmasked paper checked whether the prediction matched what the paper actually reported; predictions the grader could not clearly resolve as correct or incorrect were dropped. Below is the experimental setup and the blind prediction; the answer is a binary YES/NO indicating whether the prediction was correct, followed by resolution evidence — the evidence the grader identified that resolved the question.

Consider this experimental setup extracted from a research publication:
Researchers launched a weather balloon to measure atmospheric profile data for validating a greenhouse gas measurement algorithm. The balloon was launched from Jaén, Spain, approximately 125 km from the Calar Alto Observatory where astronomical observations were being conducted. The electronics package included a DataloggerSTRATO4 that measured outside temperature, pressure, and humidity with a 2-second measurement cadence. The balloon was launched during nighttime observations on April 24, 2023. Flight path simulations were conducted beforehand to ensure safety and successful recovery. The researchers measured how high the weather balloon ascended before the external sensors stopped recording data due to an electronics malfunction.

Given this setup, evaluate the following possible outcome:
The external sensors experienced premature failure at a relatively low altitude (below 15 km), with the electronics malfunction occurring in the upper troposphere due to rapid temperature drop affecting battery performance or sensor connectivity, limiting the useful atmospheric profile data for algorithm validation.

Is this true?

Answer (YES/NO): NO